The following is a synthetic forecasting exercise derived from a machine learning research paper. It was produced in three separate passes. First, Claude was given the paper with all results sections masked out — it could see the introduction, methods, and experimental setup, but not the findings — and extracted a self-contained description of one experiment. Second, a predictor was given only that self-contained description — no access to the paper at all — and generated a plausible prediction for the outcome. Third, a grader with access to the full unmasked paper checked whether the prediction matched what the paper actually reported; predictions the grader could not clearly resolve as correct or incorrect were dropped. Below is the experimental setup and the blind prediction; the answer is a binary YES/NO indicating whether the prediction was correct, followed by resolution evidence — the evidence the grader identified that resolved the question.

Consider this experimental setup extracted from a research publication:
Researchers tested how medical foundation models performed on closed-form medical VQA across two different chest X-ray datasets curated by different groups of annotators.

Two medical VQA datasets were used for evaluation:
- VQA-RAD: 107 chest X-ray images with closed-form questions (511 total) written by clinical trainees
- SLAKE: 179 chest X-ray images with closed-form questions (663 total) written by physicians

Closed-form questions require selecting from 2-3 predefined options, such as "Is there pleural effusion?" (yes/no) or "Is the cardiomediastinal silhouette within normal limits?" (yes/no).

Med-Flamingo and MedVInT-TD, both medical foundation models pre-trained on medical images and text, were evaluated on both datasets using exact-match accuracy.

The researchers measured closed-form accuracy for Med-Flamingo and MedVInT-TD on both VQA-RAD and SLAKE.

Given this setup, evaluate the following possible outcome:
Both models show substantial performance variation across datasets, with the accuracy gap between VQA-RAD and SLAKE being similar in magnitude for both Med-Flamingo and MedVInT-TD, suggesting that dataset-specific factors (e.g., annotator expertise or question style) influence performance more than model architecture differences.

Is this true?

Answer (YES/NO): NO